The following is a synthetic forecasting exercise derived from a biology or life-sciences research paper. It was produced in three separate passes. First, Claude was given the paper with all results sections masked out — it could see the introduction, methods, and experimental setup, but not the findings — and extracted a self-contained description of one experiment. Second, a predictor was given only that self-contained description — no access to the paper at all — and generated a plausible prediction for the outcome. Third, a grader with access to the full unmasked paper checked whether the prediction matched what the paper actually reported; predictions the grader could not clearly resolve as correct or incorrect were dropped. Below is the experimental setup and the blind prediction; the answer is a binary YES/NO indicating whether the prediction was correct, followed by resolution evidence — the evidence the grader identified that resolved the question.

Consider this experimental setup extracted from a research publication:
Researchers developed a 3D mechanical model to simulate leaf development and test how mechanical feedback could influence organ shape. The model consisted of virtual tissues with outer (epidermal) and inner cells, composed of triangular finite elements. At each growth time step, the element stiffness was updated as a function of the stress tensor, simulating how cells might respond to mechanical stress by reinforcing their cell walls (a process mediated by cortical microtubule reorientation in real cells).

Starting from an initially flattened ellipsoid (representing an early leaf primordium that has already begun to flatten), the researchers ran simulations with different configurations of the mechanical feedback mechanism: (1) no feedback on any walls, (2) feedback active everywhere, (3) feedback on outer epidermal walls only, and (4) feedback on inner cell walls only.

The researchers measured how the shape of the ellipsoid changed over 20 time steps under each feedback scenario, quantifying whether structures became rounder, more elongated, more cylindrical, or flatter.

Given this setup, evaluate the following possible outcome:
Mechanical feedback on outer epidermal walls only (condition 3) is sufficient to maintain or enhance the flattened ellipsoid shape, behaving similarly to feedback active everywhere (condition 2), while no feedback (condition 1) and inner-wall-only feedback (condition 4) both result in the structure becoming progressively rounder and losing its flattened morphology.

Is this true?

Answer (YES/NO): NO